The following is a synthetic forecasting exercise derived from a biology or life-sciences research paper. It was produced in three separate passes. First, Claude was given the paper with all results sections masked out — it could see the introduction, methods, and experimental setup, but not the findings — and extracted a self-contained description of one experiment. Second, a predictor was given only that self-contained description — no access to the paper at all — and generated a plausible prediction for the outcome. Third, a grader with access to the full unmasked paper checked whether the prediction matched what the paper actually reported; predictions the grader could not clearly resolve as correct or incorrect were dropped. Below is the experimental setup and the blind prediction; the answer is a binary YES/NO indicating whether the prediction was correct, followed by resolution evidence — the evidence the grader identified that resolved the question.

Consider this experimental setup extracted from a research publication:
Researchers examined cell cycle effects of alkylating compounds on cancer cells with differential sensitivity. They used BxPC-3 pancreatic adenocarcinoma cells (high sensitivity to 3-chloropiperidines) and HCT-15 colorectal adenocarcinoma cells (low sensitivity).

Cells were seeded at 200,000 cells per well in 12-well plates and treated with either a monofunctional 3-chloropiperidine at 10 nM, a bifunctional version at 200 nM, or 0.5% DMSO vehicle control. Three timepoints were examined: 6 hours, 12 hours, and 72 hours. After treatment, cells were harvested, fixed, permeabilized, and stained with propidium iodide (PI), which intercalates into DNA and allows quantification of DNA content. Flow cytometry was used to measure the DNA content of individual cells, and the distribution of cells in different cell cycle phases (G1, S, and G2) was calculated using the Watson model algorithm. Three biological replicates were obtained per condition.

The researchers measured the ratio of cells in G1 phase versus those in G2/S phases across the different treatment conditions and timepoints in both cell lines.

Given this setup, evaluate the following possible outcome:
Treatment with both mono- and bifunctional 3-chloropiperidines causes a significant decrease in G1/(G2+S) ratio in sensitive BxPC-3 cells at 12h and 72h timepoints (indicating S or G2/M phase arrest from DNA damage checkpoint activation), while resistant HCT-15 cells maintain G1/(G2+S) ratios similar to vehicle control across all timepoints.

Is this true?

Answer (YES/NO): NO